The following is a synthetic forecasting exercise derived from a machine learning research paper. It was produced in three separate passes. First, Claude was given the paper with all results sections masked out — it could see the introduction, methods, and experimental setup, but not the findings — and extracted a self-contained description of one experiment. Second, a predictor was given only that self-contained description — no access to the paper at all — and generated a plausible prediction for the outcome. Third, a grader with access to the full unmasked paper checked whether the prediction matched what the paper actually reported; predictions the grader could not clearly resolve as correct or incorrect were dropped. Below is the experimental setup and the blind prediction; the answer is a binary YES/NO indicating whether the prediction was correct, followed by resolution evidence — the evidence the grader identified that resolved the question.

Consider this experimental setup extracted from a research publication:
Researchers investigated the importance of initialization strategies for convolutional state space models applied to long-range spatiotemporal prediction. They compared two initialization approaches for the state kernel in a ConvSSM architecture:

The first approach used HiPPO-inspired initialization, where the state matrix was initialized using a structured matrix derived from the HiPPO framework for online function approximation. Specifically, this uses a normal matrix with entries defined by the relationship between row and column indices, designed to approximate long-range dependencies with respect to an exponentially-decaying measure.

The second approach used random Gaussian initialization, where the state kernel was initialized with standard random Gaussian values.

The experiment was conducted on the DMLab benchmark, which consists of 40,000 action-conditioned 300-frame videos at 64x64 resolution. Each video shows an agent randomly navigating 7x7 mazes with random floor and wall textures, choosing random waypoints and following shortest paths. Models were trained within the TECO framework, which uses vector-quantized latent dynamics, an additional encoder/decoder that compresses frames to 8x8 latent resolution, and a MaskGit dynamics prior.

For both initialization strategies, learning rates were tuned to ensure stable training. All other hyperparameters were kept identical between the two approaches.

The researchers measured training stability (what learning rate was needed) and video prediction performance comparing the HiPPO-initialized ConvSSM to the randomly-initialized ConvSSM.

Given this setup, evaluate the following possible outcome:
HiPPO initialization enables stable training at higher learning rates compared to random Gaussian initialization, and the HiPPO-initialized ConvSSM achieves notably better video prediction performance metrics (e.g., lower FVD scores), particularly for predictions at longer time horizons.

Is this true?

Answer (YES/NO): NO